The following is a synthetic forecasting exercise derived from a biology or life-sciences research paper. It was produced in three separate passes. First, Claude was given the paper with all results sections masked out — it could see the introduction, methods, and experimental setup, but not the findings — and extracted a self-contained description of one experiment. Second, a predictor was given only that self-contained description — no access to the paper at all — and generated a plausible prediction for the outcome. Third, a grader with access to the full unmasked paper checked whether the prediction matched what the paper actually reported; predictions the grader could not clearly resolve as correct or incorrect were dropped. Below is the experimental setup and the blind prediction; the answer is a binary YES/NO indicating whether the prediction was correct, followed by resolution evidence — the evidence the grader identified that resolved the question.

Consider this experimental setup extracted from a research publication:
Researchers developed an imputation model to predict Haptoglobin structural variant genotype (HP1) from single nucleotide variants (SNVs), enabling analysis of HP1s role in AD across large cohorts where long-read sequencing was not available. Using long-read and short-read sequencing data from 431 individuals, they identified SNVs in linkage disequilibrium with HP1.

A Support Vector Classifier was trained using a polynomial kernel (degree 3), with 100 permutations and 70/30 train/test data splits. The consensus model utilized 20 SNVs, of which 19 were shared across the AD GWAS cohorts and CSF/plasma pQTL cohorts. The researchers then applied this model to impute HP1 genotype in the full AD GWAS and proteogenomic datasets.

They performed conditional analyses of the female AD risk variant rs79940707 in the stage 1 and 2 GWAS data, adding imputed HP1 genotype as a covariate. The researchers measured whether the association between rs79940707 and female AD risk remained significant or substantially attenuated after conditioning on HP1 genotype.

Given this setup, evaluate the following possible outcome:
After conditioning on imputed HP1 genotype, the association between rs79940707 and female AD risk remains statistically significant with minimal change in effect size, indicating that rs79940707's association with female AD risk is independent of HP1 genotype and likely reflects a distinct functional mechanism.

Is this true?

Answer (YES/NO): YES